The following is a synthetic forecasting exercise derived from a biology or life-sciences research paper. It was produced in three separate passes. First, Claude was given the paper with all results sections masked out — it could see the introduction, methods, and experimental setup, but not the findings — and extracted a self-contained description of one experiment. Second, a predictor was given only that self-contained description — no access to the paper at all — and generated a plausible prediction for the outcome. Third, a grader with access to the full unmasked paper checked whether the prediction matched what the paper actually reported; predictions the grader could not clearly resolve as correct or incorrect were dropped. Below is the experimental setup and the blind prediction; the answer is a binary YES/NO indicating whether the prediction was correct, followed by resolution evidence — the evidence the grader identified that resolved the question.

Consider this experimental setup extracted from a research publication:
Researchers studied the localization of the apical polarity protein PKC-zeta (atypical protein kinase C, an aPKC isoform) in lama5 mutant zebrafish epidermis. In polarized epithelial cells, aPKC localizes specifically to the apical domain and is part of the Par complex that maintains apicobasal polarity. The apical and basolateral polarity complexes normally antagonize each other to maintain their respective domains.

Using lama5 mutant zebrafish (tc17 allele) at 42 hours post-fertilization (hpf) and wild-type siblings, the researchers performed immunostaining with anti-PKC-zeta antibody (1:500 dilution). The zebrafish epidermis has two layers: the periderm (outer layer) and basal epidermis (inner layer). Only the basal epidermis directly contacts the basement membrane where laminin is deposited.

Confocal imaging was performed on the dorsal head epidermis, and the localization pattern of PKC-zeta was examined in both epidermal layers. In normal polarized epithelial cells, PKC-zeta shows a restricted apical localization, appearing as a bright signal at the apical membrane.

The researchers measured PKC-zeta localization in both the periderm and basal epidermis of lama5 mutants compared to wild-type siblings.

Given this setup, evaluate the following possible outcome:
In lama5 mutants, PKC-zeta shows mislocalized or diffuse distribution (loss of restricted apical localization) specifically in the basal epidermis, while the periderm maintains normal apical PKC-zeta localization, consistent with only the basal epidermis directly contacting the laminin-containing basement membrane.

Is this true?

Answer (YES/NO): NO